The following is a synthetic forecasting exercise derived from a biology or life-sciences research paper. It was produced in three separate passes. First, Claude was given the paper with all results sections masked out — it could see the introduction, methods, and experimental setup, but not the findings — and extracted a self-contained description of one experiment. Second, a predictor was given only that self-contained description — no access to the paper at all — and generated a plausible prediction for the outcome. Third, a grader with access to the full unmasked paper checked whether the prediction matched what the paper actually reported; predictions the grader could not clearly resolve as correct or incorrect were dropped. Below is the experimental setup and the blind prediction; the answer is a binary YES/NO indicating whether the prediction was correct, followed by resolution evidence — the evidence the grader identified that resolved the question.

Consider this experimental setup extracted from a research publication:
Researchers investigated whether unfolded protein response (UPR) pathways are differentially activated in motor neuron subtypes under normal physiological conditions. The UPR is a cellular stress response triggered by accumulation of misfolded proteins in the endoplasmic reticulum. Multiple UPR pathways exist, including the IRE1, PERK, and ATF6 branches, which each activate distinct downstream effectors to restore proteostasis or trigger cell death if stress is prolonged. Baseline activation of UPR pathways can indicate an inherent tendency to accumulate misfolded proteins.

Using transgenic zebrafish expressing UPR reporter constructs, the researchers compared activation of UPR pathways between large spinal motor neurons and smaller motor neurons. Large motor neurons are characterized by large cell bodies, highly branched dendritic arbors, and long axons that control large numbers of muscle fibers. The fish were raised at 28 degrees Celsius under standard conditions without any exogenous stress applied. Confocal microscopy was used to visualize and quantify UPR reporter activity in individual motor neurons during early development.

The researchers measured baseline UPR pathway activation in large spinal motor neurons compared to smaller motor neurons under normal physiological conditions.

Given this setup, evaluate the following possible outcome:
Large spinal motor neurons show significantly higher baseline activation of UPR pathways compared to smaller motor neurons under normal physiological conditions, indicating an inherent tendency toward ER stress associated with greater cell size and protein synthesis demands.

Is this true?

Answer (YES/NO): YES